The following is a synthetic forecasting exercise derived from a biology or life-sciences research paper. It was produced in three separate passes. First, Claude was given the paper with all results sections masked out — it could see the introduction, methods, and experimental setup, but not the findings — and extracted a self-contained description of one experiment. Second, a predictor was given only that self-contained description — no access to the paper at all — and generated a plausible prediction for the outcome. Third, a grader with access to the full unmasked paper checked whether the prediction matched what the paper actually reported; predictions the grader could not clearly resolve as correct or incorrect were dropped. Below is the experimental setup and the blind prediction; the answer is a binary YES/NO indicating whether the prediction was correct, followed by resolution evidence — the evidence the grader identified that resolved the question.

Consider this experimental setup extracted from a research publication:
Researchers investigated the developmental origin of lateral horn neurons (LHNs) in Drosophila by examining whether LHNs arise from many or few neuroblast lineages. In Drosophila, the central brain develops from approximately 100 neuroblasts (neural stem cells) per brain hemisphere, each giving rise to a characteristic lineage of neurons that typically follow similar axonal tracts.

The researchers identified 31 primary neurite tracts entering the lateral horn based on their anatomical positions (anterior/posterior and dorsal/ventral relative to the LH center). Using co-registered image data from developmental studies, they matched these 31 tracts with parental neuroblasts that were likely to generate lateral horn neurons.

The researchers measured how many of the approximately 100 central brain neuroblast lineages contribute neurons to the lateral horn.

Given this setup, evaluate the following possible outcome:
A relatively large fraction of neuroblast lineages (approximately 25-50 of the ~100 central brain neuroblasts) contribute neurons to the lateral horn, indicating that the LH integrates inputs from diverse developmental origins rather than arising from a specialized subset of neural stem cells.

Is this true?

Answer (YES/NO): YES